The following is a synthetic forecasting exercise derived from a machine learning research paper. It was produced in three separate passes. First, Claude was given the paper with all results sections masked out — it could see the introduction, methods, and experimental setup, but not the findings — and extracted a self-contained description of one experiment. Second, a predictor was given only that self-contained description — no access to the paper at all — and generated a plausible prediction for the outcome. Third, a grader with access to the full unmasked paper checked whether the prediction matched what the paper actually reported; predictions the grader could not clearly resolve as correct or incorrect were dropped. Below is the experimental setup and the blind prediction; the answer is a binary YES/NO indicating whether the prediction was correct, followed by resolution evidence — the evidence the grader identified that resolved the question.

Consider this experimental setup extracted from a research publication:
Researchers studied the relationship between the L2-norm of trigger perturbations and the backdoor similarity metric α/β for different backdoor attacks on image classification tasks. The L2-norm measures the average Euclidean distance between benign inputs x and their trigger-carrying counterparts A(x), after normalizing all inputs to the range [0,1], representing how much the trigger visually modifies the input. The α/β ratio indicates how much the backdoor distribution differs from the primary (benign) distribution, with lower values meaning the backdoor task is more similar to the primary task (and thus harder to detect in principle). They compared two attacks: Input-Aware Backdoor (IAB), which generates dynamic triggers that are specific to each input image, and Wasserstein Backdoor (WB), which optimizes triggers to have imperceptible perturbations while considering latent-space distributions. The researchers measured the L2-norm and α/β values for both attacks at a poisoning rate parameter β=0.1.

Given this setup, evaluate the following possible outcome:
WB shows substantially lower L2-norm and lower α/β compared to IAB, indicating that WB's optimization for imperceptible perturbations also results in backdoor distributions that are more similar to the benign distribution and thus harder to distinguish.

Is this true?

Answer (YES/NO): YES